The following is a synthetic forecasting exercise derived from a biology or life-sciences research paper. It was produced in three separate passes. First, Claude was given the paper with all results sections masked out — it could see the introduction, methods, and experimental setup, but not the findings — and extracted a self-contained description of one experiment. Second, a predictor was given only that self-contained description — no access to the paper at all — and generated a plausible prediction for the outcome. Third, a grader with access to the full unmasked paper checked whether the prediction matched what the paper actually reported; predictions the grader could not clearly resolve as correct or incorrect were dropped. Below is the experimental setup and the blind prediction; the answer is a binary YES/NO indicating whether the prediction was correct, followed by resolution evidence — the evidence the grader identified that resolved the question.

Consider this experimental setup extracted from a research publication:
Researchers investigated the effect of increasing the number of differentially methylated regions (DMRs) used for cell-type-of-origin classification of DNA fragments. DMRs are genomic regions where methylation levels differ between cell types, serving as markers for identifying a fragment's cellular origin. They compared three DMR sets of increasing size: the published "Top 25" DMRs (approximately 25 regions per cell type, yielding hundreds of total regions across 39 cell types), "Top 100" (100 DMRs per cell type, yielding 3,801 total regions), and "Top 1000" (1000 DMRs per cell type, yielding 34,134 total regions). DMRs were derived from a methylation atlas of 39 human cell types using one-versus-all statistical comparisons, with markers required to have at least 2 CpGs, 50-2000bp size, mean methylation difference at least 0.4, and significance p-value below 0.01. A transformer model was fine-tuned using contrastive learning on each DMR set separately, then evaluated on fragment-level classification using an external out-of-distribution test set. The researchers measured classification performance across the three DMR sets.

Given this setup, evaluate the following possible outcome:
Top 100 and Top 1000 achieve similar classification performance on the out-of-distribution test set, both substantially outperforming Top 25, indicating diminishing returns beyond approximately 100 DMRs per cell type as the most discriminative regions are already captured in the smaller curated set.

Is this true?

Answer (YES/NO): NO